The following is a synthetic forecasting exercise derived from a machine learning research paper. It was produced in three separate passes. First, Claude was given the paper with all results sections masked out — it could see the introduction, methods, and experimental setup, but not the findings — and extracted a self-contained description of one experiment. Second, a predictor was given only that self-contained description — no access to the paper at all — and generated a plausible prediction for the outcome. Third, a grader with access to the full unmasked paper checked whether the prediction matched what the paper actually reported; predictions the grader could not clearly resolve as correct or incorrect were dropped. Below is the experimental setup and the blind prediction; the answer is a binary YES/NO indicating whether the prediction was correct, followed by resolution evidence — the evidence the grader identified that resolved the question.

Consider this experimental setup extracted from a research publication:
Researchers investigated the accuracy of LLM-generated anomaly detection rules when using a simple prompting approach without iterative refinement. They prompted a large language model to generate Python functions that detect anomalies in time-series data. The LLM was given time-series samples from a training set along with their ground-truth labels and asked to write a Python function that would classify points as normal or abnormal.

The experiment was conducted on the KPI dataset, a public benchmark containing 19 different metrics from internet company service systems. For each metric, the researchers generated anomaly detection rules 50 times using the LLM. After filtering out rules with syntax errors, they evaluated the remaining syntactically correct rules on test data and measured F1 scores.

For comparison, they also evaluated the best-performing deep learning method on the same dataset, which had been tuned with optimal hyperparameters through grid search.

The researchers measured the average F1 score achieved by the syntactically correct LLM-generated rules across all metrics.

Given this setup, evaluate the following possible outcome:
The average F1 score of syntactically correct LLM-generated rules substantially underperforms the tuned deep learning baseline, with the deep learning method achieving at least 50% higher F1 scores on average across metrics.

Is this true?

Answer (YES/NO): YES